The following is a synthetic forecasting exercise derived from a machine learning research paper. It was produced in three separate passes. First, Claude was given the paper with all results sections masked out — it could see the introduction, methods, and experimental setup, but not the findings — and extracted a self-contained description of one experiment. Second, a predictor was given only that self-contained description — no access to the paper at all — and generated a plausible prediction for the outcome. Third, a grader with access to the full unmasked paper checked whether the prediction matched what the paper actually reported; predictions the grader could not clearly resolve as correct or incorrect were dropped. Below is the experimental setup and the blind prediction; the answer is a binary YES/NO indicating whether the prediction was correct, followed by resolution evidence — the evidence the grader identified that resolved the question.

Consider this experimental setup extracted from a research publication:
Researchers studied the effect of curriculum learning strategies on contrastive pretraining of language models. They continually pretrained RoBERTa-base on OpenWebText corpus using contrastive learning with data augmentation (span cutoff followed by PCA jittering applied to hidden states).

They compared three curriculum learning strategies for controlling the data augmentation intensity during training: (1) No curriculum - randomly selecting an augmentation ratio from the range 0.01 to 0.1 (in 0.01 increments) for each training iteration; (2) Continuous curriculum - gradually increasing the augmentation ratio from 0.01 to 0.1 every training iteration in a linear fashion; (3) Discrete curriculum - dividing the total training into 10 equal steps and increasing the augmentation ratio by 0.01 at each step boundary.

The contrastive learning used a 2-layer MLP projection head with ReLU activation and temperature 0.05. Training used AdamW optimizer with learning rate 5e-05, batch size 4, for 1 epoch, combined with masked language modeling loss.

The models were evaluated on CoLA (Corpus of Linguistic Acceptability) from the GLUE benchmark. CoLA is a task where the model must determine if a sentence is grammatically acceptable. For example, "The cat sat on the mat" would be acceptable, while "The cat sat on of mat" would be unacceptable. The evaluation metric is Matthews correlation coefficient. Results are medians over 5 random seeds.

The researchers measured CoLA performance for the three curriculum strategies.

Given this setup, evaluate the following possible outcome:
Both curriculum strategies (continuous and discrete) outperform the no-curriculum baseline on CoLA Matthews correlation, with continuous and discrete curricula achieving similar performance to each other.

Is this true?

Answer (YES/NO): NO